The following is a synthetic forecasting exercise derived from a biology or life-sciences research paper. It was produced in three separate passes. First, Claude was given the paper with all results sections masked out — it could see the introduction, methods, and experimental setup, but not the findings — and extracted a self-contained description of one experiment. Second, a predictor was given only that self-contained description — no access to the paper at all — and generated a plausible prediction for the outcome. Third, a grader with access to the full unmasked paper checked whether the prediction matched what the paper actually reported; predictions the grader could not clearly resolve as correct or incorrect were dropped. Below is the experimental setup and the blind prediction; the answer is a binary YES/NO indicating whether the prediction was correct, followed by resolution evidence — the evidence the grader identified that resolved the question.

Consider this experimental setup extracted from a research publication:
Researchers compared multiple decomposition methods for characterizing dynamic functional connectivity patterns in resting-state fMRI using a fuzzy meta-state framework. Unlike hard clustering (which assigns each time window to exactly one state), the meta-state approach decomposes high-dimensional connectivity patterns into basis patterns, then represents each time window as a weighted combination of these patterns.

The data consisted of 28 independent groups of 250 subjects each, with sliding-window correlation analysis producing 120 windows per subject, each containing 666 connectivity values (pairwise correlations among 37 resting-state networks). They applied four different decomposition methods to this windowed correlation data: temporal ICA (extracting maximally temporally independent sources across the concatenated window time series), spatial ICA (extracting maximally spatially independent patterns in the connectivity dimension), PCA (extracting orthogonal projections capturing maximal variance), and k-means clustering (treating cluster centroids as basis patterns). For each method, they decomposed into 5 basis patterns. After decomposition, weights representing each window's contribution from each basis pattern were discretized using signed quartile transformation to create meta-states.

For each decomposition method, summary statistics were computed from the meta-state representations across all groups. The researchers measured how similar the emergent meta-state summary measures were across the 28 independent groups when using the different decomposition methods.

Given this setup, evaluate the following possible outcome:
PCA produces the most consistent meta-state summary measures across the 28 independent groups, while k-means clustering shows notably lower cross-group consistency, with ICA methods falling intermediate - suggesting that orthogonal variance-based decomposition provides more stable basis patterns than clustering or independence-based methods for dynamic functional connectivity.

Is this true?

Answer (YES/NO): NO